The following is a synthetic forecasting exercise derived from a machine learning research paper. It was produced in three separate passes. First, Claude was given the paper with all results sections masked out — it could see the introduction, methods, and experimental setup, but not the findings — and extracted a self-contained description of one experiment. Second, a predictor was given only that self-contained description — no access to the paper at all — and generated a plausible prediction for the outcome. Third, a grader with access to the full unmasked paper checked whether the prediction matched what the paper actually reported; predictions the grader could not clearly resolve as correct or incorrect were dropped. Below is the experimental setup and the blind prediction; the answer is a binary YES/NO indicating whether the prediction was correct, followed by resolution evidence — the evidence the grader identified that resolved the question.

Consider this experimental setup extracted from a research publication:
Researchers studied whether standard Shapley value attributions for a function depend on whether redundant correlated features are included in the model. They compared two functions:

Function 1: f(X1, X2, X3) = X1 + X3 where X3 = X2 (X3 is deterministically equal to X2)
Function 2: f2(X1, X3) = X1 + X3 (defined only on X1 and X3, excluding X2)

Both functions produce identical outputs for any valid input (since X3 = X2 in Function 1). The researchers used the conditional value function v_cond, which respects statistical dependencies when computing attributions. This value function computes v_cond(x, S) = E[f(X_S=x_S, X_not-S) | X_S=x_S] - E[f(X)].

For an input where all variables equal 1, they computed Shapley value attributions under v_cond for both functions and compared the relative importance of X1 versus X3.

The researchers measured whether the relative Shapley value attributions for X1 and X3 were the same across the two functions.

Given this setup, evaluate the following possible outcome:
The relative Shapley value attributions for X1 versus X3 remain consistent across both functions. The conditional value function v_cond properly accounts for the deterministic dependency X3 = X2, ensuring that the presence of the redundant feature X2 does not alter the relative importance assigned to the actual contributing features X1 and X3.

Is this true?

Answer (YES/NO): NO